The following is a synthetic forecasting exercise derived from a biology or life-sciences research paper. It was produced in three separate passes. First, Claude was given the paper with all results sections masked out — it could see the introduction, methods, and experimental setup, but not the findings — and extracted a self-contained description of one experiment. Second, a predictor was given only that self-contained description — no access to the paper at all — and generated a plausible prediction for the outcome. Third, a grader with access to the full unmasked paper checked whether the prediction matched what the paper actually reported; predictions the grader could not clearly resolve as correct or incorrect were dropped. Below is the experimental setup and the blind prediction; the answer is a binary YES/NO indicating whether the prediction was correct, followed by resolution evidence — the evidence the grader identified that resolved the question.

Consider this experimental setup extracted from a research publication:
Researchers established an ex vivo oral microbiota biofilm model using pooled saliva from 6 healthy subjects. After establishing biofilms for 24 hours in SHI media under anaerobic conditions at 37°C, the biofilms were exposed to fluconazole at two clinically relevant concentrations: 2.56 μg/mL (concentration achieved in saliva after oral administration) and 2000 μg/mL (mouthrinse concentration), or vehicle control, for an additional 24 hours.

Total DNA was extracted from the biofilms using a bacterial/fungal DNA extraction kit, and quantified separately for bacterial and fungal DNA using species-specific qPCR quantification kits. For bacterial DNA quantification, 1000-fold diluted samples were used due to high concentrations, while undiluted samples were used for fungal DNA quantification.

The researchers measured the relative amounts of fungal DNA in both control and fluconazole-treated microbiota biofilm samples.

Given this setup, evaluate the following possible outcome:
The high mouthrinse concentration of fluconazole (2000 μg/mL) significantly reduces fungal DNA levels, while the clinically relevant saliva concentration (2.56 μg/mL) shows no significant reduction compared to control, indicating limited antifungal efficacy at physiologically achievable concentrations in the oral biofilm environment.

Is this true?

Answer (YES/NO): NO